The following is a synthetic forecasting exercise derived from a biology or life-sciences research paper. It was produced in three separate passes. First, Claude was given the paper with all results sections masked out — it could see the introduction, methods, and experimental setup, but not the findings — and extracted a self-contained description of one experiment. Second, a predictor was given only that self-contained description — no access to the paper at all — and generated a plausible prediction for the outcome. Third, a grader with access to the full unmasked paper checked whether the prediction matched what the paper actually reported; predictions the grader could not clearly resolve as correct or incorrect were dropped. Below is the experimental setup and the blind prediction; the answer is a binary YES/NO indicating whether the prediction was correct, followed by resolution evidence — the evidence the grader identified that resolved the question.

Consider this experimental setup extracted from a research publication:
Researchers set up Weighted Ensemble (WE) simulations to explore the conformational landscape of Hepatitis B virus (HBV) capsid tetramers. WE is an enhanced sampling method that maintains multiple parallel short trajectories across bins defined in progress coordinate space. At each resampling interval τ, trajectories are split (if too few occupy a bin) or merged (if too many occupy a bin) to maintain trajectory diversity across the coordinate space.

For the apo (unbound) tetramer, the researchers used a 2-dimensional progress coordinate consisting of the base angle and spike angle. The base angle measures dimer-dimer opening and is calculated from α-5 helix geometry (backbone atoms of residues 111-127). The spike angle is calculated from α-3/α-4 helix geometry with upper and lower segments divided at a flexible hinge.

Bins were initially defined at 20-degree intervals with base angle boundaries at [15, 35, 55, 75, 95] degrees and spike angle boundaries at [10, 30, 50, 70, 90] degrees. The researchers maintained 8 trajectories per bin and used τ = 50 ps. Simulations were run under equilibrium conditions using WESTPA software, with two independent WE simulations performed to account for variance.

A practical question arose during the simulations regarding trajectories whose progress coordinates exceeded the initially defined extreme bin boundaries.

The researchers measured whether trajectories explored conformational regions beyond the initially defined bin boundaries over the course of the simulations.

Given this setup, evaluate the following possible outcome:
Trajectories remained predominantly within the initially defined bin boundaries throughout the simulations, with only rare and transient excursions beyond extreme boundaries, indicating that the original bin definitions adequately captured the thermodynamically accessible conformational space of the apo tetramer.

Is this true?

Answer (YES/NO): NO